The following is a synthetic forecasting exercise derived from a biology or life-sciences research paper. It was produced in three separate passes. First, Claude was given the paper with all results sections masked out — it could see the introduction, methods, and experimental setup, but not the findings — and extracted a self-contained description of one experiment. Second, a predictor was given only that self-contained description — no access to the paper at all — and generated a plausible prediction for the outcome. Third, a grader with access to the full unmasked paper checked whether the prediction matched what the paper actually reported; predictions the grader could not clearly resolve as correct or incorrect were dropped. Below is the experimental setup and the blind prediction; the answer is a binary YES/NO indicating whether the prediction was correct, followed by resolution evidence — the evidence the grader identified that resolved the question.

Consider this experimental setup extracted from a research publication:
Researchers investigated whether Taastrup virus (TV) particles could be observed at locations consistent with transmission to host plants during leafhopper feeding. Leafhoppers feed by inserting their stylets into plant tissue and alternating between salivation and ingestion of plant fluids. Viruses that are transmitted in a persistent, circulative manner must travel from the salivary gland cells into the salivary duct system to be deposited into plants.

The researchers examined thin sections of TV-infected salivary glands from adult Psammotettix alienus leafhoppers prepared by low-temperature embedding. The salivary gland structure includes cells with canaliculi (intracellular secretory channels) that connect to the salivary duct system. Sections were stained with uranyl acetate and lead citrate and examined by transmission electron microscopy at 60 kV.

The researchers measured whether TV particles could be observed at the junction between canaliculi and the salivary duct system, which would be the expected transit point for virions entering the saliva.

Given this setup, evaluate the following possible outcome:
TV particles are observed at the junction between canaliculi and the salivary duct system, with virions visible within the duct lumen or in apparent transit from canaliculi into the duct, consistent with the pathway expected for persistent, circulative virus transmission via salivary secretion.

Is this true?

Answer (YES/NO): YES